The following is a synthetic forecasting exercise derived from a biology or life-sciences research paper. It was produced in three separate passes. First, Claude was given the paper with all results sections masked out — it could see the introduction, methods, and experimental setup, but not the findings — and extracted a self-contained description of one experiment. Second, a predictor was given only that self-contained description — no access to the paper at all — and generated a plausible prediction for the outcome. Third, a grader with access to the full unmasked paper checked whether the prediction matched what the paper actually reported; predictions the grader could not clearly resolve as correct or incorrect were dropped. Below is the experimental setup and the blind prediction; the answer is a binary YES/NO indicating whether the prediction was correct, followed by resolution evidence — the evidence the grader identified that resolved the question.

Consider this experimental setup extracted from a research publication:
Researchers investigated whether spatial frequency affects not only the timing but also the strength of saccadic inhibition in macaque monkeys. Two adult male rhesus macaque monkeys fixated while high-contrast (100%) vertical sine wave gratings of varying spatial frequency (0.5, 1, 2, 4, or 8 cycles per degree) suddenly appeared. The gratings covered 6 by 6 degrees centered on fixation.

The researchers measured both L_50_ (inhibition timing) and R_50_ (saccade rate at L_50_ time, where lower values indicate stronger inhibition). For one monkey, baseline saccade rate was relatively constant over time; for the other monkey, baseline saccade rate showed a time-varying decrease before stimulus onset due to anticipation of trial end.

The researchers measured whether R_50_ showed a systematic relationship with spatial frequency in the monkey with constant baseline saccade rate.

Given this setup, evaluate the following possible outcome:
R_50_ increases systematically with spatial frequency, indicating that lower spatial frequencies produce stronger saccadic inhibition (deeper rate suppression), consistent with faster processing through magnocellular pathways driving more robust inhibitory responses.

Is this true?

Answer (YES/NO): YES